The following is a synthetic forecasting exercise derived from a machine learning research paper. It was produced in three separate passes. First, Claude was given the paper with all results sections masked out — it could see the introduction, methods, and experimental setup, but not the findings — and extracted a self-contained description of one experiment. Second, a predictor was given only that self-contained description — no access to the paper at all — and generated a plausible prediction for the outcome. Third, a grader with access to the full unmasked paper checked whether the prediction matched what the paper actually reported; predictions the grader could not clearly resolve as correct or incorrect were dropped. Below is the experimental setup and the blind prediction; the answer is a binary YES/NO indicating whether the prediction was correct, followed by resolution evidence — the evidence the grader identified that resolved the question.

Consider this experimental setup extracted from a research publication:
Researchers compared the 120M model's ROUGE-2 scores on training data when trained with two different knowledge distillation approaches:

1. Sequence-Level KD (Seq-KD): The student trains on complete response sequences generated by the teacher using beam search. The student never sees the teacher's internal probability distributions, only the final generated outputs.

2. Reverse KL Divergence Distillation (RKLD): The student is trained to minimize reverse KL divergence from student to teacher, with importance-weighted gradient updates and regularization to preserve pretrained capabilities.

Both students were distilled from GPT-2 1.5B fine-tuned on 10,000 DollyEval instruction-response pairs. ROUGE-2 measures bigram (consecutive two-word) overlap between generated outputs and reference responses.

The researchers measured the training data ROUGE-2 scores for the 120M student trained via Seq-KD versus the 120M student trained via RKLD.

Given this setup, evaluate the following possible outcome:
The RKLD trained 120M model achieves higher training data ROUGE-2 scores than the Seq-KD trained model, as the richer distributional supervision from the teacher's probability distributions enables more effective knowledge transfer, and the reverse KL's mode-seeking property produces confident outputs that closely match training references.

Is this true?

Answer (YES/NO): NO